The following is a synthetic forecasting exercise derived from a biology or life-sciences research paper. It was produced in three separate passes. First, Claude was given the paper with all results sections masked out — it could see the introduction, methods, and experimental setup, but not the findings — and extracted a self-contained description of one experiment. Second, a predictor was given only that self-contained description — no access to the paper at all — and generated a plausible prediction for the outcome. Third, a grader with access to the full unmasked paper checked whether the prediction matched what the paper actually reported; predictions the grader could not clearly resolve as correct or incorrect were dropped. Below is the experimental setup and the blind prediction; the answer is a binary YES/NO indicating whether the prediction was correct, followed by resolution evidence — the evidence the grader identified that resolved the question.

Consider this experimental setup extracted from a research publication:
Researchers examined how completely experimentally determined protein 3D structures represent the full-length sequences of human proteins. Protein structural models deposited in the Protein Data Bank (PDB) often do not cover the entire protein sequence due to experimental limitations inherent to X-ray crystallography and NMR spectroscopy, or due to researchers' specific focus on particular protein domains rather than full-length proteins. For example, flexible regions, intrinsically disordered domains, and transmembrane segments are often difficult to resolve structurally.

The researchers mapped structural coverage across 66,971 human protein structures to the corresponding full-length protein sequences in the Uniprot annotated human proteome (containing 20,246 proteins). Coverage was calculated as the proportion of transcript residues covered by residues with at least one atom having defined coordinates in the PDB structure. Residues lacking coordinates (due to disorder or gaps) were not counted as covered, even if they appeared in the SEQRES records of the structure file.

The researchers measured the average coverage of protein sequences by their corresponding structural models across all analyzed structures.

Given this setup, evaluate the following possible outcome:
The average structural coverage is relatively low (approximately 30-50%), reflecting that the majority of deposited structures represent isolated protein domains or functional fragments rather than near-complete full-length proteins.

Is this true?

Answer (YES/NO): NO